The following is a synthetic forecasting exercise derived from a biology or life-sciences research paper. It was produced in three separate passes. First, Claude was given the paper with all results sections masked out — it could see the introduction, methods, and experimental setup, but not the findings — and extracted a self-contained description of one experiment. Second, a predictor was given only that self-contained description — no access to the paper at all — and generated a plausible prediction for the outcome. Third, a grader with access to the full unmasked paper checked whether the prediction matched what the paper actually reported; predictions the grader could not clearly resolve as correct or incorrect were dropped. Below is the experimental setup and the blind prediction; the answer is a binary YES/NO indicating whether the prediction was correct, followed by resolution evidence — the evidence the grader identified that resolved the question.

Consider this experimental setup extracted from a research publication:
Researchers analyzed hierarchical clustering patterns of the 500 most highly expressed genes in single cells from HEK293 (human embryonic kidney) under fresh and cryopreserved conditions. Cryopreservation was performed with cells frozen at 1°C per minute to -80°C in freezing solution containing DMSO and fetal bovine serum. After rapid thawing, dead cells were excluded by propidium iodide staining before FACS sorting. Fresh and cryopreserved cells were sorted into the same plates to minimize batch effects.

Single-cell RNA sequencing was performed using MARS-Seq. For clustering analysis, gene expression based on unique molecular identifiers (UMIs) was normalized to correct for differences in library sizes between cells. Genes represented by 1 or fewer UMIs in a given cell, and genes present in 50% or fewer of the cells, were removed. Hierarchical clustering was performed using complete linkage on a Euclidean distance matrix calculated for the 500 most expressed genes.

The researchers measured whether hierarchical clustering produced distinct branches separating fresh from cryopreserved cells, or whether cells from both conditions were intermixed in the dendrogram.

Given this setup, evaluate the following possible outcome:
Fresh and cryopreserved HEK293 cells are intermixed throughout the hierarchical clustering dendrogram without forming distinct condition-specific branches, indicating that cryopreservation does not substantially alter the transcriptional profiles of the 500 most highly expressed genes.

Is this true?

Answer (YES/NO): YES